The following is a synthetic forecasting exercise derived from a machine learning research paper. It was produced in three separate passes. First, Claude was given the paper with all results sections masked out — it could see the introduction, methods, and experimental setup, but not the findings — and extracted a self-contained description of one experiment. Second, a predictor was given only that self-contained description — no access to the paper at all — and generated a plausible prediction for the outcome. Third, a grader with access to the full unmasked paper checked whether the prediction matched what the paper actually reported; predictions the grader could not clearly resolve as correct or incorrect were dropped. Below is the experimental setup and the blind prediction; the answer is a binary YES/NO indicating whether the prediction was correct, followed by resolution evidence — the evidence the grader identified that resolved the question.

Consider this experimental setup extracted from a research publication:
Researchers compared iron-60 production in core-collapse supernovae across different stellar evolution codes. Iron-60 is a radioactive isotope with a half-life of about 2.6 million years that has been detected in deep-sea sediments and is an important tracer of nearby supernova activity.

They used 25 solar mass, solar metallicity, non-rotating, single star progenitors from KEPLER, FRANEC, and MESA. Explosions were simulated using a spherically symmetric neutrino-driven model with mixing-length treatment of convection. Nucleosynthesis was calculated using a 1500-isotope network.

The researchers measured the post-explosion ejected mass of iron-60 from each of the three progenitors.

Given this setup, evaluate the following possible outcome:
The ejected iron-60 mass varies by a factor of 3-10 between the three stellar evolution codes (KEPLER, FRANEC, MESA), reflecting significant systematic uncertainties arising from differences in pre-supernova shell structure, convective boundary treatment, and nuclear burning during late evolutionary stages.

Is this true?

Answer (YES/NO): NO